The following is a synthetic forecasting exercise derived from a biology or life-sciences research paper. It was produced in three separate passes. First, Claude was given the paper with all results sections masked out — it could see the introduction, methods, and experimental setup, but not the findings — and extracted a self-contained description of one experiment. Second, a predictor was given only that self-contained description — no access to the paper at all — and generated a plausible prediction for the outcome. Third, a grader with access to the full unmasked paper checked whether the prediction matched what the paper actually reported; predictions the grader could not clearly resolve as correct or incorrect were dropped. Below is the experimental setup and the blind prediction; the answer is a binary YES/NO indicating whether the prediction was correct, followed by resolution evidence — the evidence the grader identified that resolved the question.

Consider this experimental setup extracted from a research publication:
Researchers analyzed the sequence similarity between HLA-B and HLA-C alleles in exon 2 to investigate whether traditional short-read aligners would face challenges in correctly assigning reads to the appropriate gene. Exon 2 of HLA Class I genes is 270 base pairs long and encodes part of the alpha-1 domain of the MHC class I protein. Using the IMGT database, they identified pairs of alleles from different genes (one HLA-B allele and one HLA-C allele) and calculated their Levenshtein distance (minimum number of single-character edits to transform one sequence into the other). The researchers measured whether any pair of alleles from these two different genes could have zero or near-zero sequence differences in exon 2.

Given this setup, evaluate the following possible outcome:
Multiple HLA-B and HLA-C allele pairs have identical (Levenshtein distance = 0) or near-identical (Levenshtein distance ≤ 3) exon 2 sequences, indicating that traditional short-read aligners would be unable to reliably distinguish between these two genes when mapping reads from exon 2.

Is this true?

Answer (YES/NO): YES